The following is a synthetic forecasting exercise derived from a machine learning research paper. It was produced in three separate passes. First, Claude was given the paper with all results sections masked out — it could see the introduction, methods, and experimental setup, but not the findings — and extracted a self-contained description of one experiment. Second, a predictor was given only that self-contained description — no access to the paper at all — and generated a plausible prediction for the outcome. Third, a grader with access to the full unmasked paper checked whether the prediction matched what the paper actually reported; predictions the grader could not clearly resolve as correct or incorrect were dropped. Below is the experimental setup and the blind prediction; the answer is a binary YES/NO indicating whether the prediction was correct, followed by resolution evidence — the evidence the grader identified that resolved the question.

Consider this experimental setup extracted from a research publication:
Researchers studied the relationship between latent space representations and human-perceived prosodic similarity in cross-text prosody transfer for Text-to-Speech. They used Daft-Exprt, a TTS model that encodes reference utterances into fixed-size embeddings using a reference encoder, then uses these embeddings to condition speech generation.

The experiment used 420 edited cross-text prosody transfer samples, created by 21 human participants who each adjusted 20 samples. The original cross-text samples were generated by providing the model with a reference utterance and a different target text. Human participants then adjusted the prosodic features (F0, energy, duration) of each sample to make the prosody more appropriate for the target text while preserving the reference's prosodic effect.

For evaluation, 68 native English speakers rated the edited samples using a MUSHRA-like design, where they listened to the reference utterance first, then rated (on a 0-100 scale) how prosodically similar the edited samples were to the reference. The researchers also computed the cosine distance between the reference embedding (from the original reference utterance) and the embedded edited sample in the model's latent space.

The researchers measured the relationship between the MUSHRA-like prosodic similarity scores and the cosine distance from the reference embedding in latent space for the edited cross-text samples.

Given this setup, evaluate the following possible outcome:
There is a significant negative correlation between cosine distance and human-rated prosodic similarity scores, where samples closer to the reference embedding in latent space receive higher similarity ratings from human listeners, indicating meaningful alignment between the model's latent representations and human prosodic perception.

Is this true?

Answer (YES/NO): NO